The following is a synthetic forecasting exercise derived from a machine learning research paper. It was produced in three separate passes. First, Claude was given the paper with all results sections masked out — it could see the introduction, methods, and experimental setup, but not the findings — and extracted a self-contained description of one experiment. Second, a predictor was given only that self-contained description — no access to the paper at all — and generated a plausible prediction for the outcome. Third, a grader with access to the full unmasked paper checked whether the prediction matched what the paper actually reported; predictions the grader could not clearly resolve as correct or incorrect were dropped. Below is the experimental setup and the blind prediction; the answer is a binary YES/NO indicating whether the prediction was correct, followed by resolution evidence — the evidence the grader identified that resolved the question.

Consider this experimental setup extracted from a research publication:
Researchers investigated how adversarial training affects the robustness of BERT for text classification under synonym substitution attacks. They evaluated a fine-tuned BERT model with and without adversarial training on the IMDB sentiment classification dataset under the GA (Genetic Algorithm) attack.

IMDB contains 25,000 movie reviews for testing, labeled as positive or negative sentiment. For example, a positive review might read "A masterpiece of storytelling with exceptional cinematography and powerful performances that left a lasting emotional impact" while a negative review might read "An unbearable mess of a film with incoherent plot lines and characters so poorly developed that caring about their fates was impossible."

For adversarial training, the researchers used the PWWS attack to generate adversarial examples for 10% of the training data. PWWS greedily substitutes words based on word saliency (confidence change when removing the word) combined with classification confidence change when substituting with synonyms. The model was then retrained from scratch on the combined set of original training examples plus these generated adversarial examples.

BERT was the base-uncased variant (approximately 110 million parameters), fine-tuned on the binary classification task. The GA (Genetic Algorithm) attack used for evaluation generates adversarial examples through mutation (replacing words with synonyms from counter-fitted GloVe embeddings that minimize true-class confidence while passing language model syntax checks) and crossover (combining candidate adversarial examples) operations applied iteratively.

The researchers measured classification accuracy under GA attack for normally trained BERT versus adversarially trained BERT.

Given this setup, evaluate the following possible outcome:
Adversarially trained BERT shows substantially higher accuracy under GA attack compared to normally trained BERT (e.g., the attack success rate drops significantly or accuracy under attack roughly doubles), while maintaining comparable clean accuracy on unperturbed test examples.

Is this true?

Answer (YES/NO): NO